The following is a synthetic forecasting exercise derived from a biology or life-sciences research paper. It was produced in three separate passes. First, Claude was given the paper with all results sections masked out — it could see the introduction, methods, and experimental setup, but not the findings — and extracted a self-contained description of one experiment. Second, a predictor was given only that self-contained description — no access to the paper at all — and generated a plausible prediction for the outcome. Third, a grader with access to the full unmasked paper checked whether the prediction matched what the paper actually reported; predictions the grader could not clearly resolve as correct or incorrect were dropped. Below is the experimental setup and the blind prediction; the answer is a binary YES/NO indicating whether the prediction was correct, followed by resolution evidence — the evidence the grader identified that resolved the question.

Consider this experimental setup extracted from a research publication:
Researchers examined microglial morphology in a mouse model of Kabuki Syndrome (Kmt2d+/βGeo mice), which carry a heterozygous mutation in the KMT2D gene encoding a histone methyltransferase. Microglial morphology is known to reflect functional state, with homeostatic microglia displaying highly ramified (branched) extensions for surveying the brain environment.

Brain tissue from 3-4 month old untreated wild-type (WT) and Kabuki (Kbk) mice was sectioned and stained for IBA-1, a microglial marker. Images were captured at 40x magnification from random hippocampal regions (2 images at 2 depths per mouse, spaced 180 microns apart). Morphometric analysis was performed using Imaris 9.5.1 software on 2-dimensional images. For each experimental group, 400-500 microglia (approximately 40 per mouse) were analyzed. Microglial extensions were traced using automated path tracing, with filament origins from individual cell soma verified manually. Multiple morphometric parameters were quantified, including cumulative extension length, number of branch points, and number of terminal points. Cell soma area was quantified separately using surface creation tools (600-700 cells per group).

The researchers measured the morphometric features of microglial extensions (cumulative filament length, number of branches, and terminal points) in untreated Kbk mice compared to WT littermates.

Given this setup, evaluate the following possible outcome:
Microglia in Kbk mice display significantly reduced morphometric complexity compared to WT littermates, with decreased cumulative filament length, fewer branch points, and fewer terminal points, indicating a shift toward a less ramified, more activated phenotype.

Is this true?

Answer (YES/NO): NO